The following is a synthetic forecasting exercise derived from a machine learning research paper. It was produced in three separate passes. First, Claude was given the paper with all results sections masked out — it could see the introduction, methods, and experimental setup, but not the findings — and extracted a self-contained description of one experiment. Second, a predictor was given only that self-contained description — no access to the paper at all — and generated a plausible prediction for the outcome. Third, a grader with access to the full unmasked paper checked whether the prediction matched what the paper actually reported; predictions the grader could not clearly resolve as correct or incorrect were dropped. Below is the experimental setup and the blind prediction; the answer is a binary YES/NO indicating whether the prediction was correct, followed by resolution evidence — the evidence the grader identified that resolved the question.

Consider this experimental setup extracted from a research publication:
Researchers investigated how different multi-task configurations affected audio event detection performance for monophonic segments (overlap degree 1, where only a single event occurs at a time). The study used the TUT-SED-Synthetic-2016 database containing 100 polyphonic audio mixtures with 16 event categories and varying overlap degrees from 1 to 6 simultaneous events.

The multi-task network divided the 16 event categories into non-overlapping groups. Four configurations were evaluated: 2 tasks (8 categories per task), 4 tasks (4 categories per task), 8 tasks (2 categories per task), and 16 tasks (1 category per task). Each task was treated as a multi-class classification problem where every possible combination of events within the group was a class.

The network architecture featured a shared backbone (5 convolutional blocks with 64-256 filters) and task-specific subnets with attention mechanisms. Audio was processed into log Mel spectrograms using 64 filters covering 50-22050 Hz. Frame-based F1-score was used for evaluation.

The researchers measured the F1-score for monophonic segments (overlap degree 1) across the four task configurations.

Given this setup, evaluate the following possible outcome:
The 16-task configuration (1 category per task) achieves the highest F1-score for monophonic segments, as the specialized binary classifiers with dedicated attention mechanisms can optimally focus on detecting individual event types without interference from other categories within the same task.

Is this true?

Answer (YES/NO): NO